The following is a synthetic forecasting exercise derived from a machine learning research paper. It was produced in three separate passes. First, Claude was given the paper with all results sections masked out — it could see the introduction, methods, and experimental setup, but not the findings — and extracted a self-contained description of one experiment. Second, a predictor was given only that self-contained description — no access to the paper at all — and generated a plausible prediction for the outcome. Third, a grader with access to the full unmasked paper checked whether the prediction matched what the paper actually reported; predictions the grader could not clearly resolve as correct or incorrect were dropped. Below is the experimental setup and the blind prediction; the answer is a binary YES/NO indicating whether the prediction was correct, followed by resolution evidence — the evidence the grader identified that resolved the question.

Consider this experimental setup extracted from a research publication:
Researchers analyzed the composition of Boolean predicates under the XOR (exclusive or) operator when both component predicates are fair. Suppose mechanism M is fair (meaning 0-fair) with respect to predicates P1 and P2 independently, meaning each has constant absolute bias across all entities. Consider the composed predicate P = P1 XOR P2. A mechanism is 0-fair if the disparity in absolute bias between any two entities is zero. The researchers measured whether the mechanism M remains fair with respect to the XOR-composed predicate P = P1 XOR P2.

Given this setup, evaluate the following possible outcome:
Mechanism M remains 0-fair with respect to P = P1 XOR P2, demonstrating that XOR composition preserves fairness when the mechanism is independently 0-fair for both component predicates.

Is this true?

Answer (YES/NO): YES